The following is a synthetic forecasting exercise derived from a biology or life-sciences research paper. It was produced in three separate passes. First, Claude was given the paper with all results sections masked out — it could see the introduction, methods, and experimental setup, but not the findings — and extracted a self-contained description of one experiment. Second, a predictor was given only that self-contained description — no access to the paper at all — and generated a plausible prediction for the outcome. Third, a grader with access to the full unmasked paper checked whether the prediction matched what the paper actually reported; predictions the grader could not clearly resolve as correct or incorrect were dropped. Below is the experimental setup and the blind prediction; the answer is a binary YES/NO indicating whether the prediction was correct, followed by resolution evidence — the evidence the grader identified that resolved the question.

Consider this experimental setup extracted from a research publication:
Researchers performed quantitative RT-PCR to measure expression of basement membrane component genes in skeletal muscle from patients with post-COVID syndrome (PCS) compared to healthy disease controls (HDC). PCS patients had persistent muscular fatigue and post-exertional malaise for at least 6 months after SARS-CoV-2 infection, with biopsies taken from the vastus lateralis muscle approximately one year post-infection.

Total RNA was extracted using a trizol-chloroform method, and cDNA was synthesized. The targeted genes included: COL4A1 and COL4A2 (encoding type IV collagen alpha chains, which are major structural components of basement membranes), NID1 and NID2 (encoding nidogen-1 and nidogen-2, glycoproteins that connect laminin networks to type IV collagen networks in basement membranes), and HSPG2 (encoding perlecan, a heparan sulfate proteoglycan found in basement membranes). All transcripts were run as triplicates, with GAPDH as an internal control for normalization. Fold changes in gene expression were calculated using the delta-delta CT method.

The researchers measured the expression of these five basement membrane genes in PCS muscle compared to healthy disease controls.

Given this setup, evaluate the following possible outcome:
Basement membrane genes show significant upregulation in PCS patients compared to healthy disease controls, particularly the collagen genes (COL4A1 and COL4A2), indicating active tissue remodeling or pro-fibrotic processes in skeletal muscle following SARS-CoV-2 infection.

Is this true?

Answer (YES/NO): NO